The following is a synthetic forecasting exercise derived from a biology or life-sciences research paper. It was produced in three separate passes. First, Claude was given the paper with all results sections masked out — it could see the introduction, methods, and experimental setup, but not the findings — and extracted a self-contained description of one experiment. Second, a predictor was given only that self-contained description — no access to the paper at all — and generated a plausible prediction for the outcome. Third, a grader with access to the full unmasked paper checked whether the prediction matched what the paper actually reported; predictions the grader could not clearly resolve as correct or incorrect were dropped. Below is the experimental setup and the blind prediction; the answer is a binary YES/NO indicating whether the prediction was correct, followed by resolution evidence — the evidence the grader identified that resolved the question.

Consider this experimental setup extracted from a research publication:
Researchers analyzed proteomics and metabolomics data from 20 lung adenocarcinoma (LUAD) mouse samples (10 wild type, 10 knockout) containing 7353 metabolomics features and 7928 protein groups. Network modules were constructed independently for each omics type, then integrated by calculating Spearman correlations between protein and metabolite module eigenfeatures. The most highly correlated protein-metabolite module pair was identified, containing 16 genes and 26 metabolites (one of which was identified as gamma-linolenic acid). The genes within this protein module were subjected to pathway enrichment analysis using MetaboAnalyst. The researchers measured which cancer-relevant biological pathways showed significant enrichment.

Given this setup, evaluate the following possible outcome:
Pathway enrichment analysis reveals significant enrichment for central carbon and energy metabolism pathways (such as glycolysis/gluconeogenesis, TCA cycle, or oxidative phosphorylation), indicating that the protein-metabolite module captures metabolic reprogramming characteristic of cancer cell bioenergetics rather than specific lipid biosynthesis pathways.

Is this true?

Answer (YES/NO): NO